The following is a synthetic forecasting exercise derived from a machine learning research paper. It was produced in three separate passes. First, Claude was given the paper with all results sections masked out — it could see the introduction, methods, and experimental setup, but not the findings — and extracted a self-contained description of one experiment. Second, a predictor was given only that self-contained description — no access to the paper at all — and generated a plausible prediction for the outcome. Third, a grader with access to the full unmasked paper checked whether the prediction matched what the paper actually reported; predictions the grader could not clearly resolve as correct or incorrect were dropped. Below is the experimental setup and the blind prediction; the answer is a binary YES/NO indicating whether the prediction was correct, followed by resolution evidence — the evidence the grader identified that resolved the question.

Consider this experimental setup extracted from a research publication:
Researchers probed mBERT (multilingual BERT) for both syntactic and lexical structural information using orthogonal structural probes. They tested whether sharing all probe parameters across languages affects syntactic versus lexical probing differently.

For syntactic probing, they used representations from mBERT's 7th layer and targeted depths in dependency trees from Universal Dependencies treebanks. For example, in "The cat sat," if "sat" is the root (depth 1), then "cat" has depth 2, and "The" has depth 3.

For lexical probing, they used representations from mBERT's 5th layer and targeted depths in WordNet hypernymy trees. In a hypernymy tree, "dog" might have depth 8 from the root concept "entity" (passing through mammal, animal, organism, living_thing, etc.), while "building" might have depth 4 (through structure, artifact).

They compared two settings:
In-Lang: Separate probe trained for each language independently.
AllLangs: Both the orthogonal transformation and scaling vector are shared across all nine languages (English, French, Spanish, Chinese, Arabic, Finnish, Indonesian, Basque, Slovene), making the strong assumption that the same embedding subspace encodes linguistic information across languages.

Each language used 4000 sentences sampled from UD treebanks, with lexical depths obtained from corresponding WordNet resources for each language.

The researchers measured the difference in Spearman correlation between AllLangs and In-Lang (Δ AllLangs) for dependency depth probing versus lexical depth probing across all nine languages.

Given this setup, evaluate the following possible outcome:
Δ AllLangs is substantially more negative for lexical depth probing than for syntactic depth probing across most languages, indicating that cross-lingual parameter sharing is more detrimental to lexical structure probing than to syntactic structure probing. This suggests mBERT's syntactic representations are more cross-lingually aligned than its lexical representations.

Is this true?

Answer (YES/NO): YES